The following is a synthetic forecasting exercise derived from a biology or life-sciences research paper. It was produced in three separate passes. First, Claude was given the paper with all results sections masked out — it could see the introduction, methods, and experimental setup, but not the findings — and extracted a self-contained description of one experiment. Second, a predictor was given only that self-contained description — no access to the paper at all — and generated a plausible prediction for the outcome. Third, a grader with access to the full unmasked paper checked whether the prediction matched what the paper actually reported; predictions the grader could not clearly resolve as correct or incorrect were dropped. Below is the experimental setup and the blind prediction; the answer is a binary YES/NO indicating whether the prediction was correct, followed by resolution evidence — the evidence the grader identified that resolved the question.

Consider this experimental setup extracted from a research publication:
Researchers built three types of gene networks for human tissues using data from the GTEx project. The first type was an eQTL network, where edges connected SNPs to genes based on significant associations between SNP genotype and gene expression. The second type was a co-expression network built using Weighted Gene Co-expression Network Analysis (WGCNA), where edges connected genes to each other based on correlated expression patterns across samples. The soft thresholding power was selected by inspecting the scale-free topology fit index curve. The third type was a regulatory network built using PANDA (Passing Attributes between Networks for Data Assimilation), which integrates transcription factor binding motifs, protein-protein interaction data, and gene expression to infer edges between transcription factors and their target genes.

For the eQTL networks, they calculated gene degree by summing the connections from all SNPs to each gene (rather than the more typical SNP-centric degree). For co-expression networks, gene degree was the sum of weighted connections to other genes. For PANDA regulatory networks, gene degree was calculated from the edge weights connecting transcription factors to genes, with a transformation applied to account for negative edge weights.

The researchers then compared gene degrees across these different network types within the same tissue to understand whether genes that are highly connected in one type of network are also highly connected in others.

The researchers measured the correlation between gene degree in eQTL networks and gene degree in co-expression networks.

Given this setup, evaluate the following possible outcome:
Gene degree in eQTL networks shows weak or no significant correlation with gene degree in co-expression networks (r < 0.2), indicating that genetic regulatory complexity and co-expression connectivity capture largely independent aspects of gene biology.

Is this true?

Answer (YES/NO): NO